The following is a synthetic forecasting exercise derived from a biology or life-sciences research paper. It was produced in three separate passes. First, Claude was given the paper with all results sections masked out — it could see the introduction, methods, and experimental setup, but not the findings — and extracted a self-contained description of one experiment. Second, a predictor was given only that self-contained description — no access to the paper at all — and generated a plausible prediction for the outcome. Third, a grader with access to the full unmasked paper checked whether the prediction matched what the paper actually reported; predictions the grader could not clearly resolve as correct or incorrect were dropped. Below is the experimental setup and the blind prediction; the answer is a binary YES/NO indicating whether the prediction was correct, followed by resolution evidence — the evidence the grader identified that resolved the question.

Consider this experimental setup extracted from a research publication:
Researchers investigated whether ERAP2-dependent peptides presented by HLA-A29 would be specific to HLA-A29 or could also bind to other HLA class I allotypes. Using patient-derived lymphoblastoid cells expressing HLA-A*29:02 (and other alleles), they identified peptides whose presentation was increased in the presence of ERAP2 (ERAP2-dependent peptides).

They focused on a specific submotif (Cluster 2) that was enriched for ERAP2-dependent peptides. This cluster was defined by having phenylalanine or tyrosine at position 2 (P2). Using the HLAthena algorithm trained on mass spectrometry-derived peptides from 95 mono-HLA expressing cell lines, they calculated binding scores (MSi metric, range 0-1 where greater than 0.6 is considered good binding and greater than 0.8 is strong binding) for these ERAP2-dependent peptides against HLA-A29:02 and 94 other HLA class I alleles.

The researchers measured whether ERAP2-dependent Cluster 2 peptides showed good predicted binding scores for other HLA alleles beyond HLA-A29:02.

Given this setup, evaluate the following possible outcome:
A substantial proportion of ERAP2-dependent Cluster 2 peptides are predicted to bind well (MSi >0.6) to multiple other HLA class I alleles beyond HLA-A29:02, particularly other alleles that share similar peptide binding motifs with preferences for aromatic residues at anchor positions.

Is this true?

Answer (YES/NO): NO